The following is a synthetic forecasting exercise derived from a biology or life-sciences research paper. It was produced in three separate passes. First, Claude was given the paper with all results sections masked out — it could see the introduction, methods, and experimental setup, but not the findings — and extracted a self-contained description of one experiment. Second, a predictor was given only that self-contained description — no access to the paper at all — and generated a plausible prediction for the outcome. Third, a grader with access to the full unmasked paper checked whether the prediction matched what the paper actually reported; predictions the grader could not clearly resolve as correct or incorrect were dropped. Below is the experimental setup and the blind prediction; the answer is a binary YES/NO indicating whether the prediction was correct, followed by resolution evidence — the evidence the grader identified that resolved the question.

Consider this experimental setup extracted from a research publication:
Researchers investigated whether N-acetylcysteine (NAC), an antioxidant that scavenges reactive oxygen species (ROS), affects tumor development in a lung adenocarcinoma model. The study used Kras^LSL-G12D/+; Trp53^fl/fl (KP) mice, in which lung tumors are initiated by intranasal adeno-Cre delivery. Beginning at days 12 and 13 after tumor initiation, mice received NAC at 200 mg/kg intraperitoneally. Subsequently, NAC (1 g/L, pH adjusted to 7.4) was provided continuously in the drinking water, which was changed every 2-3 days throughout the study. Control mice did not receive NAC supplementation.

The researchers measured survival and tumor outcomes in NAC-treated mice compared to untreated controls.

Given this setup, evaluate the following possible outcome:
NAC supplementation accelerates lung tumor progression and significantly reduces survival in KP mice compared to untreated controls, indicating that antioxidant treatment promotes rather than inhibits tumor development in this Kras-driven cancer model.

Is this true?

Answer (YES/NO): NO